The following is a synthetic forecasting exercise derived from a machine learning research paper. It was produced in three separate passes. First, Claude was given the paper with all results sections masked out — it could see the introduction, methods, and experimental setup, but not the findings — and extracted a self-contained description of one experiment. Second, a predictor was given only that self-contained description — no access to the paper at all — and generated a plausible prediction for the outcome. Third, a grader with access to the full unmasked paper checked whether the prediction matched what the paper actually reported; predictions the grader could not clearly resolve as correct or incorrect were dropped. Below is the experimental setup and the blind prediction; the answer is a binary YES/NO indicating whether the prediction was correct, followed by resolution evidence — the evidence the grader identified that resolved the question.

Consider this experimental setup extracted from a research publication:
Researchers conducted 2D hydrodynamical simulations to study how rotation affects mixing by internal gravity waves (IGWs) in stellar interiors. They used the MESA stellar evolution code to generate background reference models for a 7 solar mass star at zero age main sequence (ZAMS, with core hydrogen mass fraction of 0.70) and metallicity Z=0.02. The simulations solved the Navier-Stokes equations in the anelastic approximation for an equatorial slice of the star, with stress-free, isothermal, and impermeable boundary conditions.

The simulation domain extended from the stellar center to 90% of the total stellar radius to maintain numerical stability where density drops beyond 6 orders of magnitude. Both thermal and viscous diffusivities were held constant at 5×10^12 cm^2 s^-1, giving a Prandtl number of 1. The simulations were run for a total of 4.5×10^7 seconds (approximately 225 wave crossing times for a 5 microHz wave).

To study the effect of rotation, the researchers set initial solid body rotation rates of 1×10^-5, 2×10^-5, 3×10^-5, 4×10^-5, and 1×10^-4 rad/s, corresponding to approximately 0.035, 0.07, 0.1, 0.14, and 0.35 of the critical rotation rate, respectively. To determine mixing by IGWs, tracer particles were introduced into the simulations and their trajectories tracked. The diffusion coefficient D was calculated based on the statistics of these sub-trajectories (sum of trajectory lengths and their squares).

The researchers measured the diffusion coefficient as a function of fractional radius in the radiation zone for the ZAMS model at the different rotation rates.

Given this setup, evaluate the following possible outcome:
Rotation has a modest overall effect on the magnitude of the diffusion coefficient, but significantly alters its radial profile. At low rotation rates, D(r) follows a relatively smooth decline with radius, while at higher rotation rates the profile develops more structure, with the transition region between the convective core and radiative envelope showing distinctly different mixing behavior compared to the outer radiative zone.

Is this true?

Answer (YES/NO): NO